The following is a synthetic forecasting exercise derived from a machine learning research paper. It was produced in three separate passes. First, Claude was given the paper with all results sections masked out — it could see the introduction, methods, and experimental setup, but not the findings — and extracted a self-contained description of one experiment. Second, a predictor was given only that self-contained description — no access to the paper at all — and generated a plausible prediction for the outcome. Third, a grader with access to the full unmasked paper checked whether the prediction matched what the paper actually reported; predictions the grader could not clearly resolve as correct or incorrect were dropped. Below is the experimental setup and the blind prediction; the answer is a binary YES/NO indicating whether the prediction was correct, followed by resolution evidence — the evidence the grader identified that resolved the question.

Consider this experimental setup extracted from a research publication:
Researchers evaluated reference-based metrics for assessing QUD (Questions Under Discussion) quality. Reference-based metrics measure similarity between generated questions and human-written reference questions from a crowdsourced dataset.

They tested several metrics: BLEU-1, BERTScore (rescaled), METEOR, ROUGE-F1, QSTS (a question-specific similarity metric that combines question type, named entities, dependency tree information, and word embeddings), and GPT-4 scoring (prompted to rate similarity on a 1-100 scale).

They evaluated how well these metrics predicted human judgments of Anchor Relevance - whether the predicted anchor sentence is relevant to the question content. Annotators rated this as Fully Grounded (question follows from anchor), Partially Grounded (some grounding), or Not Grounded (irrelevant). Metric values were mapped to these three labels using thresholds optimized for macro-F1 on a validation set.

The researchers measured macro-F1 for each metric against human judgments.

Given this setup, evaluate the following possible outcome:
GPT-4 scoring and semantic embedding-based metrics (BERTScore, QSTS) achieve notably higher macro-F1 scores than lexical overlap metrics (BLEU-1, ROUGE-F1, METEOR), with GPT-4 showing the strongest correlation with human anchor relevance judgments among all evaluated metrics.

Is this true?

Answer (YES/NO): NO